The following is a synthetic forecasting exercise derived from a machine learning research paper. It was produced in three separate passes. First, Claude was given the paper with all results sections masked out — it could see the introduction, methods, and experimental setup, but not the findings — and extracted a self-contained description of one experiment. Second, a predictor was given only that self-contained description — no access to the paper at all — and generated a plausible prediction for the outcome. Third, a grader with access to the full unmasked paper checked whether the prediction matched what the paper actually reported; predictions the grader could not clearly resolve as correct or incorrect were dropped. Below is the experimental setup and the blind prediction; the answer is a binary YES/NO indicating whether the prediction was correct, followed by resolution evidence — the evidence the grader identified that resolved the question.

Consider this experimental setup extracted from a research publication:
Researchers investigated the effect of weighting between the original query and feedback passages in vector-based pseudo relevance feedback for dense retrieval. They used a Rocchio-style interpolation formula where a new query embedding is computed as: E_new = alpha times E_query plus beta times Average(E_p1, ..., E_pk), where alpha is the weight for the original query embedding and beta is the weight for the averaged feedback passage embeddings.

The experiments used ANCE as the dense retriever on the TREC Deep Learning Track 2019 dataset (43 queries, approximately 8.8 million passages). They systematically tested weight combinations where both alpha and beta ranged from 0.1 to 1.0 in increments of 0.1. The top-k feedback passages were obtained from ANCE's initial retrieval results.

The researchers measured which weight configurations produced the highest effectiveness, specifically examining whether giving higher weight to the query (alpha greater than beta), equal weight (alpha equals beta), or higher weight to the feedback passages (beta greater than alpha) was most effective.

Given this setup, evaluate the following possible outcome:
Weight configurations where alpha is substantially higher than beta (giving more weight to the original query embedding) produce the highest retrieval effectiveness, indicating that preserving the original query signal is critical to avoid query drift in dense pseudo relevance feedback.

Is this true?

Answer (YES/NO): NO